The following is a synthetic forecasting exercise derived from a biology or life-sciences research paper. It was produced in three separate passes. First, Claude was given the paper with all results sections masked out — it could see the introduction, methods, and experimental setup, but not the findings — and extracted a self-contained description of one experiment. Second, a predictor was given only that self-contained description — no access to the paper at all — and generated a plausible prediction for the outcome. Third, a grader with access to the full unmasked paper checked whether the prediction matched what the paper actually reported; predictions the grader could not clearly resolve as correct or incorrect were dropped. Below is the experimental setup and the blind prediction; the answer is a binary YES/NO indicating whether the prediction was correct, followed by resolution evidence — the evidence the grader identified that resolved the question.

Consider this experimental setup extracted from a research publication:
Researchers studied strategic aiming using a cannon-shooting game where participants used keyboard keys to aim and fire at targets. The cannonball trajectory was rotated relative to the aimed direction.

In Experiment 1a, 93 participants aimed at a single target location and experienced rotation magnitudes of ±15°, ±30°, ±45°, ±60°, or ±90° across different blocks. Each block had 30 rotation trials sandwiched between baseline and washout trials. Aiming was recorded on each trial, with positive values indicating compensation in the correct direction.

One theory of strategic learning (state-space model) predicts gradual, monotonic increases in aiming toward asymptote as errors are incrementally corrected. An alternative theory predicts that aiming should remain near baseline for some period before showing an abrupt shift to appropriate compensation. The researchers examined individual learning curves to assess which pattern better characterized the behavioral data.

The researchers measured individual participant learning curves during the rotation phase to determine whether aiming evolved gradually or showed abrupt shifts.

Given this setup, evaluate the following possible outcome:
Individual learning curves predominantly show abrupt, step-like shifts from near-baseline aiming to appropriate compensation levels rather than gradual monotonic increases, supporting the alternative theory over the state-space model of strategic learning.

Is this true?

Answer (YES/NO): YES